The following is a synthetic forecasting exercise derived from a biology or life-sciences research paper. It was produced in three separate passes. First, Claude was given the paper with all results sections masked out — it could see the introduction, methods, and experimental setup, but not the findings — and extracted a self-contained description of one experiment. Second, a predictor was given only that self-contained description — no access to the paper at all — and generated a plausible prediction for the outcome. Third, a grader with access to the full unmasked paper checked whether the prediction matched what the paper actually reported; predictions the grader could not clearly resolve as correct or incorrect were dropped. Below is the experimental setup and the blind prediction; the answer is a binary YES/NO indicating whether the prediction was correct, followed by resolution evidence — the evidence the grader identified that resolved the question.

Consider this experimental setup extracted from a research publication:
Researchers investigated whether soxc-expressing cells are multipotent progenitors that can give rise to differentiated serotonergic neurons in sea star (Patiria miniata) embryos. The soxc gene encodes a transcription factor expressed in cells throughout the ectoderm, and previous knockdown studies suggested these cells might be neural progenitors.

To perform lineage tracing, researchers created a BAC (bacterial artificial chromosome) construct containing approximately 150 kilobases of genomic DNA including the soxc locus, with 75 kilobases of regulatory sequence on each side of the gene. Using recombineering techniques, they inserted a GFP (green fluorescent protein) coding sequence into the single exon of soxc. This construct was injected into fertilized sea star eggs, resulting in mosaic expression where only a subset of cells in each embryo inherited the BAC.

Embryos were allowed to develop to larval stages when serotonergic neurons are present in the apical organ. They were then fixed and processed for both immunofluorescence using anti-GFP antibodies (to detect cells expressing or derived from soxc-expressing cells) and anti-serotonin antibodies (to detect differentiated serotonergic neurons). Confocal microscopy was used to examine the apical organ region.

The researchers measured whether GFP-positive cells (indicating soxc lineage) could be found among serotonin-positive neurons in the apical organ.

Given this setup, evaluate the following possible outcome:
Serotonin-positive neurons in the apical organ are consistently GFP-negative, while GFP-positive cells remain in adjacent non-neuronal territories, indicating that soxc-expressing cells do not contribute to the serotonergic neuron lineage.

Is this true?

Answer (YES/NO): NO